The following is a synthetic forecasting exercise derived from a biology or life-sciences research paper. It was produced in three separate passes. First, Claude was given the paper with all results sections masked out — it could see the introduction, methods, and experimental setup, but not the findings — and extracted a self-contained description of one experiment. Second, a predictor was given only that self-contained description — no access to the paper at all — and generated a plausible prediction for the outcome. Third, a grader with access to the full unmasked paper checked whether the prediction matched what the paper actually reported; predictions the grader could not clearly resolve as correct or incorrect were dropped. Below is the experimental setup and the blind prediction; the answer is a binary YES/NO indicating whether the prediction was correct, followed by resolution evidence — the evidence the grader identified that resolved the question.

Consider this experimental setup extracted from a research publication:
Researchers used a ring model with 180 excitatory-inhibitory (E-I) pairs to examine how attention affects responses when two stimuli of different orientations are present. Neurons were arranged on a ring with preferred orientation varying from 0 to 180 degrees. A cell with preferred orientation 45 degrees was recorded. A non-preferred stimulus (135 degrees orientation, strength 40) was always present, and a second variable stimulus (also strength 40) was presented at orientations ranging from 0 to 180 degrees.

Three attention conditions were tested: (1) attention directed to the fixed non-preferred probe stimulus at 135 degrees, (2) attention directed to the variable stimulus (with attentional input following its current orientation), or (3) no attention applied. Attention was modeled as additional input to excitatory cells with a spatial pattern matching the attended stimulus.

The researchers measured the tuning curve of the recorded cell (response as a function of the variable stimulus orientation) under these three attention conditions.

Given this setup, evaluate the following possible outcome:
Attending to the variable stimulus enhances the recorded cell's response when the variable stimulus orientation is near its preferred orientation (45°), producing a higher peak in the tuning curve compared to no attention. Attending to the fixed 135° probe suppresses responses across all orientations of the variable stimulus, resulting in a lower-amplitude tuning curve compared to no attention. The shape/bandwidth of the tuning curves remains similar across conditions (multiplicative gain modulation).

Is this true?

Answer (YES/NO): YES